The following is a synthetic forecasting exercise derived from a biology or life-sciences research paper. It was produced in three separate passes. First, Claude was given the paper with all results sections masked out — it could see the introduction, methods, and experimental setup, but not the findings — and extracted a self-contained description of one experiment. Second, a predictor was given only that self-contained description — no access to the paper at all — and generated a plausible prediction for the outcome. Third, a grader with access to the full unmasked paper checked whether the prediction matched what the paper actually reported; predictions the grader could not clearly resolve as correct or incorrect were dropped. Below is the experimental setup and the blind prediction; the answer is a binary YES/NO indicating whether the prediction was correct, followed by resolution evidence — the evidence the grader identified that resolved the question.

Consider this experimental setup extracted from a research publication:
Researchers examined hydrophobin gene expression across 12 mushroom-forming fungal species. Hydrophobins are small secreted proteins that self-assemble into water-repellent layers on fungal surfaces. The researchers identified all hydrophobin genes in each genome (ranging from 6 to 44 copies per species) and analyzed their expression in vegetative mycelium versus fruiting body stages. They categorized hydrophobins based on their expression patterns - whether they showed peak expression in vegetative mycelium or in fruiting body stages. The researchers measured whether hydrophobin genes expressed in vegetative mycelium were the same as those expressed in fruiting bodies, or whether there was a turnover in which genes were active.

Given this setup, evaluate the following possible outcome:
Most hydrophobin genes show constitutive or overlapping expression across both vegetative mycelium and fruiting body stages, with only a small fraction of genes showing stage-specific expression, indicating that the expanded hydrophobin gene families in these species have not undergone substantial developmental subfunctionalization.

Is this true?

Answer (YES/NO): NO